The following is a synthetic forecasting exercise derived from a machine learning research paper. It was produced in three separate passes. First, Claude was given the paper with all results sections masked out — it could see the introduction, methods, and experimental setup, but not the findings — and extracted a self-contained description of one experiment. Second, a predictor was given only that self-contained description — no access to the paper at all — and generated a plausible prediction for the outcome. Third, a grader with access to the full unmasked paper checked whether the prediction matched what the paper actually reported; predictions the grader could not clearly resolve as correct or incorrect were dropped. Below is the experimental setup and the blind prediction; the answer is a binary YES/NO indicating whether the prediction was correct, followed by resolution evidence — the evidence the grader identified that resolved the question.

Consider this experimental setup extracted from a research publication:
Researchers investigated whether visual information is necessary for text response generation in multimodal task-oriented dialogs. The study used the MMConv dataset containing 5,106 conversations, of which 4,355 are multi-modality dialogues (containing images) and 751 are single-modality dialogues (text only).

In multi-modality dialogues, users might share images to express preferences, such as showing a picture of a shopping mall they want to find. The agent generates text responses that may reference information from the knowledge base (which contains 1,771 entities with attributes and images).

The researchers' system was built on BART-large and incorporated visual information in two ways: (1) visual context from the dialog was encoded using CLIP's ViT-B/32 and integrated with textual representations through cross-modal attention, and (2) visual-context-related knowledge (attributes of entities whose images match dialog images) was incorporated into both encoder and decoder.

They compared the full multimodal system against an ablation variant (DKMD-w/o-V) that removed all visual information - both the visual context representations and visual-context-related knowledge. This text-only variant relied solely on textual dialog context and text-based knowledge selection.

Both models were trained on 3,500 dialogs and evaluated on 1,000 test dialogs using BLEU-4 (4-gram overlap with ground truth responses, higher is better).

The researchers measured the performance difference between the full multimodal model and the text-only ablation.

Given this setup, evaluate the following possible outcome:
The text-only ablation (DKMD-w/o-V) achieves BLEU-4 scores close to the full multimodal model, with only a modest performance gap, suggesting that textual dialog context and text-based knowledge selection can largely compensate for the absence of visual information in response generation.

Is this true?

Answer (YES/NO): YES